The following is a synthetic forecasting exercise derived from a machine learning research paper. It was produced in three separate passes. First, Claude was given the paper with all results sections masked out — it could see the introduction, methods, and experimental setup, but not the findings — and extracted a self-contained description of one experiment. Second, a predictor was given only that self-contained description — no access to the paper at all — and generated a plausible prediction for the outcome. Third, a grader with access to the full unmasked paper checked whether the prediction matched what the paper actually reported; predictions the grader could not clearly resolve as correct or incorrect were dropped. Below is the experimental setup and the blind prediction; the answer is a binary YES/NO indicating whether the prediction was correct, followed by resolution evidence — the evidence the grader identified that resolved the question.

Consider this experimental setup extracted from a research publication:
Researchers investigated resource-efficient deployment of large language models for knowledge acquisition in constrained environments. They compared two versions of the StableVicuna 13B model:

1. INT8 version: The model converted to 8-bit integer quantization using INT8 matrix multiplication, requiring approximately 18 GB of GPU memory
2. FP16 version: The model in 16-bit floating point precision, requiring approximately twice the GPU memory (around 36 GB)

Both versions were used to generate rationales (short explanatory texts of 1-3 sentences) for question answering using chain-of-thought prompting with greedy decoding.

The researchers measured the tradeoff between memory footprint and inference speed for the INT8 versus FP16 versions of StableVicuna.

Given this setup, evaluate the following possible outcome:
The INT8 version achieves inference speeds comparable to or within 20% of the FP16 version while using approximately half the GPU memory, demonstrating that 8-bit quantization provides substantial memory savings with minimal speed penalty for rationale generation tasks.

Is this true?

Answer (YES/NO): NO